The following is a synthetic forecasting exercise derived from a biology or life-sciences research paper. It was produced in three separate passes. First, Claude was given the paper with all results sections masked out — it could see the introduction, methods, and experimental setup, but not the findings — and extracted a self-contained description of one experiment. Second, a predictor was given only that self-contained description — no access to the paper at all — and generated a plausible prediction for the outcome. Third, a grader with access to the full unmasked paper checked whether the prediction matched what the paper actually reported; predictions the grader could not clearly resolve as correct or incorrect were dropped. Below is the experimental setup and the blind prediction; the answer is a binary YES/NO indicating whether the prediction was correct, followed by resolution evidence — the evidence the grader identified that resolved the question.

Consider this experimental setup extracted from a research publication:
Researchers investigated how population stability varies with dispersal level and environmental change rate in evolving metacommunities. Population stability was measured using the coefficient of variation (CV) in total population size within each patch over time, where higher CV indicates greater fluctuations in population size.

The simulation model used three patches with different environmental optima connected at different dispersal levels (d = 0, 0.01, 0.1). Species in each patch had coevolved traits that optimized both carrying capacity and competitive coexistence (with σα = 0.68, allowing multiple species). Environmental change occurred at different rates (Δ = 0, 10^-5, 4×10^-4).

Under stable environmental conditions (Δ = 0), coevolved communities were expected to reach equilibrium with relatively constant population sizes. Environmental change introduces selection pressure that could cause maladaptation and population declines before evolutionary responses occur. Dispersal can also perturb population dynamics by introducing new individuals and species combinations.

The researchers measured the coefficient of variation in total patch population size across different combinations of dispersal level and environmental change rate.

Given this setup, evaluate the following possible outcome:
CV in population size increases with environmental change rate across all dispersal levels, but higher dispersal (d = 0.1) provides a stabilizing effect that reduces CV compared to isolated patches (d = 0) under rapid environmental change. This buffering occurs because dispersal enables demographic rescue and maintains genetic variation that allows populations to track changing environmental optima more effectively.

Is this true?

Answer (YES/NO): NO